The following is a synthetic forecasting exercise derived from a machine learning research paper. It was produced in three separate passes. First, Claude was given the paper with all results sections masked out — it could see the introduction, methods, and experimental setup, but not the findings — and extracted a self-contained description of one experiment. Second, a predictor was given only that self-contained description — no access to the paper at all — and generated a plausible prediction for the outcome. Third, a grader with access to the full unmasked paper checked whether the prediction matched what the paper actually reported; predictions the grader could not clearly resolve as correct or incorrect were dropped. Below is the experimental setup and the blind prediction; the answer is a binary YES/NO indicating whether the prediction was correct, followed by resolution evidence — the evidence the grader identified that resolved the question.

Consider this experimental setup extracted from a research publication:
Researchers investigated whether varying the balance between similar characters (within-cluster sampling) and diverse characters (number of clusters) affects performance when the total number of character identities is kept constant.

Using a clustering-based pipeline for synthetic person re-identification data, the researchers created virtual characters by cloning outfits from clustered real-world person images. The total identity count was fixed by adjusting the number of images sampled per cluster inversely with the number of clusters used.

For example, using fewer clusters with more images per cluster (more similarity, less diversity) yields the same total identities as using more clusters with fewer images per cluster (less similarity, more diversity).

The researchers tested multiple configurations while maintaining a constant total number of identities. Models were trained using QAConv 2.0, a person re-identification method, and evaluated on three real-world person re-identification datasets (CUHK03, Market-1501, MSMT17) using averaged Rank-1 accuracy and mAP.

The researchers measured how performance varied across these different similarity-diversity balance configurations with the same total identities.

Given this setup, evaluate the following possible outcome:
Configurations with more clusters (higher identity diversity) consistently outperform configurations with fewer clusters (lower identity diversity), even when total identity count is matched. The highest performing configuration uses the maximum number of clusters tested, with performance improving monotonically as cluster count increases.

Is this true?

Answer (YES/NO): NO